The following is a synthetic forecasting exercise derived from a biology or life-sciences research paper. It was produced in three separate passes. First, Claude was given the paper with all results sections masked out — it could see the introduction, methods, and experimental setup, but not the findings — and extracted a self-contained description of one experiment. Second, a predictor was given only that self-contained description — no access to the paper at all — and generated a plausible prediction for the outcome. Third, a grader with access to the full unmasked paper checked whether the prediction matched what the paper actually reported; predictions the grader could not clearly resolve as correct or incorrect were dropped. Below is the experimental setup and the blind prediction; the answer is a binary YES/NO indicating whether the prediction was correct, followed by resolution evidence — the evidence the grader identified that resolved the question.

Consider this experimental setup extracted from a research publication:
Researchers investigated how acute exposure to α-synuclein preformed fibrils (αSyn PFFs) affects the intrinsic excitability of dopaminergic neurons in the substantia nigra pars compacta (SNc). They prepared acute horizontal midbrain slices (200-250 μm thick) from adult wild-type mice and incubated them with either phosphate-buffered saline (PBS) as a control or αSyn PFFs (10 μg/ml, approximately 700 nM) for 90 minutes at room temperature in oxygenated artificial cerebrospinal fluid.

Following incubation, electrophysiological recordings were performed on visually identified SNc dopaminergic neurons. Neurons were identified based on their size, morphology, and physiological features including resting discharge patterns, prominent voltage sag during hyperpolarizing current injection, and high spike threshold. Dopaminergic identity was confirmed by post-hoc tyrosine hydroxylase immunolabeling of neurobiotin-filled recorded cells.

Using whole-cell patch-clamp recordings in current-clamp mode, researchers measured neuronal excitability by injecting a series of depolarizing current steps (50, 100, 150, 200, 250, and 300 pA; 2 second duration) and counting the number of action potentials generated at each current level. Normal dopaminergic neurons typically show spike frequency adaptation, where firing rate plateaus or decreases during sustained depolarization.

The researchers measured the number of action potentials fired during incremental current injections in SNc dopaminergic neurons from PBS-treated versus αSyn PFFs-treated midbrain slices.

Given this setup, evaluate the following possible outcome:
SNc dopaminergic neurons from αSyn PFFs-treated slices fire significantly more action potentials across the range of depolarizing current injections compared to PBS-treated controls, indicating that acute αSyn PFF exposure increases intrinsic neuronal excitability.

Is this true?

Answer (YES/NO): YES